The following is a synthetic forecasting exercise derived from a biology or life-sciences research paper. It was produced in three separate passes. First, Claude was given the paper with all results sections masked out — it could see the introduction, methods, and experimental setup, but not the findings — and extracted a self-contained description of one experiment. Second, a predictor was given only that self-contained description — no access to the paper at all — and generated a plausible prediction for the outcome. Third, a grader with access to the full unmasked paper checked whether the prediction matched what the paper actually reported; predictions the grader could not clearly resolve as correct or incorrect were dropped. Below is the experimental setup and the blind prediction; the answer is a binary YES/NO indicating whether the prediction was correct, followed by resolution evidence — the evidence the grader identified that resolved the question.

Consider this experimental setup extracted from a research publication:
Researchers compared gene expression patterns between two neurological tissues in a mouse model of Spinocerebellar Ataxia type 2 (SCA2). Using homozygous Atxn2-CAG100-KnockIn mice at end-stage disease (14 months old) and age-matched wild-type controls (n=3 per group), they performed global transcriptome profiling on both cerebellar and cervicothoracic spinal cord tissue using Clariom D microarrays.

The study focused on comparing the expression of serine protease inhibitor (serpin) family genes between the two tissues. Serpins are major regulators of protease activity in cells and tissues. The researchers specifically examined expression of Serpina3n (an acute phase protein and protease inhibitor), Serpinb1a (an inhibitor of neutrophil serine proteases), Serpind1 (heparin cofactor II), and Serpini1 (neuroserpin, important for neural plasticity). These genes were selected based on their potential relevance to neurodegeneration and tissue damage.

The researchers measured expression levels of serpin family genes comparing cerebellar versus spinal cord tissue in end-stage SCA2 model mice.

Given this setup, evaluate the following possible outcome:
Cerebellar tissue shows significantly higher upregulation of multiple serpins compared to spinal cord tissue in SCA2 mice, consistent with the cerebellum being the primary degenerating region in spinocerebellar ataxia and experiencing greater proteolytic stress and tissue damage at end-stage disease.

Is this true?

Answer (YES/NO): NO